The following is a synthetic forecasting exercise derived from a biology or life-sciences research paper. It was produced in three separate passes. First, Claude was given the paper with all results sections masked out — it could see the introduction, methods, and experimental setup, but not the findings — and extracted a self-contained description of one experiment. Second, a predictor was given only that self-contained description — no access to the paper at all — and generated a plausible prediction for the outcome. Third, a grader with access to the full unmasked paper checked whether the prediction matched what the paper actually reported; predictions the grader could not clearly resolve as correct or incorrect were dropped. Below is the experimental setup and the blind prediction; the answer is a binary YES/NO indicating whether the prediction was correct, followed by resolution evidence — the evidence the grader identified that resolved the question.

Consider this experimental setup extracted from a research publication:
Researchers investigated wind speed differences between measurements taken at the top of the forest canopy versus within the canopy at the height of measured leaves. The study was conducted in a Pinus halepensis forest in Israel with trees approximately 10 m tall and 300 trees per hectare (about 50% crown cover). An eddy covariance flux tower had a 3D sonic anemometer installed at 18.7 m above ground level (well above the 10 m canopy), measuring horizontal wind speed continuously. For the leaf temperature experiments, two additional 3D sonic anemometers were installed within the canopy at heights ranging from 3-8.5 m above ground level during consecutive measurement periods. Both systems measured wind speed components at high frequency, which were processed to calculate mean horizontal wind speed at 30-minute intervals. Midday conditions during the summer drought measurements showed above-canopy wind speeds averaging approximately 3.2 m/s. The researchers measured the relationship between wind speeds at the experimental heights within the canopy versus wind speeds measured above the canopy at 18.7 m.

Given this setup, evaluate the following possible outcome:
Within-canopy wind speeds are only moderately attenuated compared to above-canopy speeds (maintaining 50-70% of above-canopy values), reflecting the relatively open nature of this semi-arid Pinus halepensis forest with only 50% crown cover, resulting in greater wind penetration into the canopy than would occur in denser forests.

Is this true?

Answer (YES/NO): NO